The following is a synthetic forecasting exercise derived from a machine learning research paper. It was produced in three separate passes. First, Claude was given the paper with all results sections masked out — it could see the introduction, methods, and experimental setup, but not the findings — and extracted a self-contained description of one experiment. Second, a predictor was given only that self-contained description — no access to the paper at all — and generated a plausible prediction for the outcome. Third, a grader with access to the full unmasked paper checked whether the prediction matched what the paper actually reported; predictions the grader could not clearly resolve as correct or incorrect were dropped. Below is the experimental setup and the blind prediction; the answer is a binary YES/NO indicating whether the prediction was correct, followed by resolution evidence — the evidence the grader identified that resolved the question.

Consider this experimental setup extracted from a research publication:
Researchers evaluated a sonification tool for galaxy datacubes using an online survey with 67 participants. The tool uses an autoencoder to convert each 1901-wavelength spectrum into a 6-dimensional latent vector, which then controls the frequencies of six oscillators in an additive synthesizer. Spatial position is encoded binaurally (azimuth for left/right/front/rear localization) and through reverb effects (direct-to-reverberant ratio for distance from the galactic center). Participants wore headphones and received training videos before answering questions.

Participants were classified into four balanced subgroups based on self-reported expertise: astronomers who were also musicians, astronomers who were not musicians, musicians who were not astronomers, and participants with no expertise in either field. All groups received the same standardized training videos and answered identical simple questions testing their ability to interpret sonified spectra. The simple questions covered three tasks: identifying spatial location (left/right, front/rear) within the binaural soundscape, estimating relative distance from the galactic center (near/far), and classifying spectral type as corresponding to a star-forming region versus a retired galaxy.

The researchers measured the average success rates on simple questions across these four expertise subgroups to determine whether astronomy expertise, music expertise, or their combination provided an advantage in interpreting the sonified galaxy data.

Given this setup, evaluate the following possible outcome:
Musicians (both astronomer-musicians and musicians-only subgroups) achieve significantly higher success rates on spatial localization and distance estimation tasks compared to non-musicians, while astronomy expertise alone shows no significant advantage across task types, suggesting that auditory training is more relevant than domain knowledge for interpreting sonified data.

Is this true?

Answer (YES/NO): NO